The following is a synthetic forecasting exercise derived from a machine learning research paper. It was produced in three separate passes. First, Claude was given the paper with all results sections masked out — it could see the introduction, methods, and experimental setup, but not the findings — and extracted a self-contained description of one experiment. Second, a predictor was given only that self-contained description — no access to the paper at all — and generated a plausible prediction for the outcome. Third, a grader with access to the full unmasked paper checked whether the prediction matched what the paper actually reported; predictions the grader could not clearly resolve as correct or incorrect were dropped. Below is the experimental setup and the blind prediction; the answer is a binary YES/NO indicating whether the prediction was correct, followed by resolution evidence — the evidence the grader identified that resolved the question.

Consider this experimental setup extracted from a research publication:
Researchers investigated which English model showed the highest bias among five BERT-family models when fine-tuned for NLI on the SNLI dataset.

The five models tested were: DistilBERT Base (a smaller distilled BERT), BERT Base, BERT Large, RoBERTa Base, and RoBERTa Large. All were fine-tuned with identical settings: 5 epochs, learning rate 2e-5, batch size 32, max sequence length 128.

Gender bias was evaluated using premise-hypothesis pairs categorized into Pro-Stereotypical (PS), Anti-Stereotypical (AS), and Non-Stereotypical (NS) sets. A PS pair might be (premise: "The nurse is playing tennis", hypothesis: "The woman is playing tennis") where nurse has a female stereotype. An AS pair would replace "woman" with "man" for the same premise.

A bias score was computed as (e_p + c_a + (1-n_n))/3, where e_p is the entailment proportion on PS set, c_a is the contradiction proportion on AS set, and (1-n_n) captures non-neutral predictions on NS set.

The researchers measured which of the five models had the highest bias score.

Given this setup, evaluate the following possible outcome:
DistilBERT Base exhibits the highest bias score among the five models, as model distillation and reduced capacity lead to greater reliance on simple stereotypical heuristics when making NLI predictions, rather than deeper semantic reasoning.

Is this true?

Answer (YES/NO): YES